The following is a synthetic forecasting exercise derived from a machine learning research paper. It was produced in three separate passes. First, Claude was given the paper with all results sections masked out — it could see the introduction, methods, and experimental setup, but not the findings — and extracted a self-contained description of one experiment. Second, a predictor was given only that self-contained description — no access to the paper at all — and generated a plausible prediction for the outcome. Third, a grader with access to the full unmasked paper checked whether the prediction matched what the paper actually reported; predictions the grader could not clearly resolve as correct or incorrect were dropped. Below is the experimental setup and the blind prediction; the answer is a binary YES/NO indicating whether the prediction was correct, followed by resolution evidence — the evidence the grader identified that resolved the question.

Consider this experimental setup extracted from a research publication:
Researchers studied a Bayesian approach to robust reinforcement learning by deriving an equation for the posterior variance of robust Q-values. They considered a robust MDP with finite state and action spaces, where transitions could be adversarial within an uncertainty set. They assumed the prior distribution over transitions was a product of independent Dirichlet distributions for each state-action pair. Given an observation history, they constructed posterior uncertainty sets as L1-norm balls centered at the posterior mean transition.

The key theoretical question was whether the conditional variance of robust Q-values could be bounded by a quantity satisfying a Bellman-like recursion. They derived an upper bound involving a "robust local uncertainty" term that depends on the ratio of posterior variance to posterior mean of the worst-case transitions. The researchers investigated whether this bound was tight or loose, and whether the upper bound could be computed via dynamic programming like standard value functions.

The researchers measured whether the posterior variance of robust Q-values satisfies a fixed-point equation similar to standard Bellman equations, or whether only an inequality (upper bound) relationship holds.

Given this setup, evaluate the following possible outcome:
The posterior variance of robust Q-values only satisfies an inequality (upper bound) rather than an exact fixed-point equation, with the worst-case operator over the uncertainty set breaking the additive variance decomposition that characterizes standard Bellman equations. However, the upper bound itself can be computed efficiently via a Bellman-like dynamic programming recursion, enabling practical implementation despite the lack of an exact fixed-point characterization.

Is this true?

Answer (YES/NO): YES